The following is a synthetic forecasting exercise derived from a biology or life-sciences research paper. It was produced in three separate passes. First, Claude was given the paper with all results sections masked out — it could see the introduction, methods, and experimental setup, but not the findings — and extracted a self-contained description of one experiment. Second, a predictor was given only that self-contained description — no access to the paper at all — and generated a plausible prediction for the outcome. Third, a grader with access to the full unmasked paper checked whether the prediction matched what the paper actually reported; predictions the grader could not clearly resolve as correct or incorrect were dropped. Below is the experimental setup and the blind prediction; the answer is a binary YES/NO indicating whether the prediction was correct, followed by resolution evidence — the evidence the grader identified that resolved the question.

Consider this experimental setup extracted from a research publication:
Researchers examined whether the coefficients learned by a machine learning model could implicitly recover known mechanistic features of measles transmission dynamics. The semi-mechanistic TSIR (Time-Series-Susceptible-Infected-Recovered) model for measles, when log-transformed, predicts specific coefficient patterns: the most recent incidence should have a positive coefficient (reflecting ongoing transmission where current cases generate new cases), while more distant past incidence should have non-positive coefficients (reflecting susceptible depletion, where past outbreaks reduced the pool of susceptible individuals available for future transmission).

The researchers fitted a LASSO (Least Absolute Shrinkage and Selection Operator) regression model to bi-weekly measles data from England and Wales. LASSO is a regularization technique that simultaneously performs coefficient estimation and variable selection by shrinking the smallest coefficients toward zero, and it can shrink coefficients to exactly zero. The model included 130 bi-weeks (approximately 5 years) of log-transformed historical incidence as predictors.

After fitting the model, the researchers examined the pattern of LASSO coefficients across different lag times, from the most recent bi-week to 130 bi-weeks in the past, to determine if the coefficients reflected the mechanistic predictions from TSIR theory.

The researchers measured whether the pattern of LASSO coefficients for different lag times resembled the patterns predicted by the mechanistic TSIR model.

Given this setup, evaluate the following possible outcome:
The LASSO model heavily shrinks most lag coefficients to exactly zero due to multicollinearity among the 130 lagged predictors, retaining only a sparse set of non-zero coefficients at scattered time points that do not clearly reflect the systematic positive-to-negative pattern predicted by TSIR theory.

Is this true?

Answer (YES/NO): NO